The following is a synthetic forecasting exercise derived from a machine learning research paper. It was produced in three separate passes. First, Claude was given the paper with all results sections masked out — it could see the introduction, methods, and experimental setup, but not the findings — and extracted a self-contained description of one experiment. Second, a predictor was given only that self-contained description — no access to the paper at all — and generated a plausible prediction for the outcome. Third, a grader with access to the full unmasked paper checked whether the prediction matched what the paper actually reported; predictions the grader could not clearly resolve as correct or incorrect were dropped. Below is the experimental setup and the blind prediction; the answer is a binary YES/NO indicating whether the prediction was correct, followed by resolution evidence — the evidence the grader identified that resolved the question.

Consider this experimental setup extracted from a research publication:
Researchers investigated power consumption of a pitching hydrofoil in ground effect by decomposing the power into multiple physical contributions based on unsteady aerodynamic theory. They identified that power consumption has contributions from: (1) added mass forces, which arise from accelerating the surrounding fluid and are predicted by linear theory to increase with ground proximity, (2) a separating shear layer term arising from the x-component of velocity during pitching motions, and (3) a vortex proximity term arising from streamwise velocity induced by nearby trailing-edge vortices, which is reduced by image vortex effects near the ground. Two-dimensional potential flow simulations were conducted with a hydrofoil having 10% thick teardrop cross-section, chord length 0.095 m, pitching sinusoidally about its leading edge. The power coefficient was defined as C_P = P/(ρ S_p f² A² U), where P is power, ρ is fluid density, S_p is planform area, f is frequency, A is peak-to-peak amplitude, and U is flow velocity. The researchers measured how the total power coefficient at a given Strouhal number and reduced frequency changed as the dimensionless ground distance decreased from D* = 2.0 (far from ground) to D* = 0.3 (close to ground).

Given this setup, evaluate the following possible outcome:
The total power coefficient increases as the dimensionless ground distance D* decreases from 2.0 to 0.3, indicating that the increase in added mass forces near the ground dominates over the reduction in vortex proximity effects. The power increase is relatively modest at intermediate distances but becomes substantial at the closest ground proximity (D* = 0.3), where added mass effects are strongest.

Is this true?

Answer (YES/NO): YES